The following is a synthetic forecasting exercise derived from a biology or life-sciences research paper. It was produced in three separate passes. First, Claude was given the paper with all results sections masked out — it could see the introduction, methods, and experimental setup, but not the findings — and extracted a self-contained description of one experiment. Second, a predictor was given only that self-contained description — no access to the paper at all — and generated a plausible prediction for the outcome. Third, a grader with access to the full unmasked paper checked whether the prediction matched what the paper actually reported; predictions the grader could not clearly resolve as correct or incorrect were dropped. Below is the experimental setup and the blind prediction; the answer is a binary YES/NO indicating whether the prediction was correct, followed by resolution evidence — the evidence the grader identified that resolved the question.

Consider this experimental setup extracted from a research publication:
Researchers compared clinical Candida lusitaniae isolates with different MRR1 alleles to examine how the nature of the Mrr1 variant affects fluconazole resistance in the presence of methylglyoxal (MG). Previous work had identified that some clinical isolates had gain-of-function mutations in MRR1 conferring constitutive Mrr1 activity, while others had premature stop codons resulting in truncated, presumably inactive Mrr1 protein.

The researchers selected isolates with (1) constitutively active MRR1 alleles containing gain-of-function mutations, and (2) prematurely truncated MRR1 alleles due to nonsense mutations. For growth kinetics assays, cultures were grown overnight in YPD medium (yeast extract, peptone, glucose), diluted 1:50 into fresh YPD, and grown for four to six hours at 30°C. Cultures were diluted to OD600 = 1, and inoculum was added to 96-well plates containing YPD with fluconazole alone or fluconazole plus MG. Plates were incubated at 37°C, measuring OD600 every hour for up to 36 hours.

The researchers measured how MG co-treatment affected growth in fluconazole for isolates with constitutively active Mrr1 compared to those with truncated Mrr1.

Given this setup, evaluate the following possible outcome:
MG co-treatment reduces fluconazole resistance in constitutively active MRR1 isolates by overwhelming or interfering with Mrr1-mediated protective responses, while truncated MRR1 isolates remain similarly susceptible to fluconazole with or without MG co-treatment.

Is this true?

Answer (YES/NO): NO